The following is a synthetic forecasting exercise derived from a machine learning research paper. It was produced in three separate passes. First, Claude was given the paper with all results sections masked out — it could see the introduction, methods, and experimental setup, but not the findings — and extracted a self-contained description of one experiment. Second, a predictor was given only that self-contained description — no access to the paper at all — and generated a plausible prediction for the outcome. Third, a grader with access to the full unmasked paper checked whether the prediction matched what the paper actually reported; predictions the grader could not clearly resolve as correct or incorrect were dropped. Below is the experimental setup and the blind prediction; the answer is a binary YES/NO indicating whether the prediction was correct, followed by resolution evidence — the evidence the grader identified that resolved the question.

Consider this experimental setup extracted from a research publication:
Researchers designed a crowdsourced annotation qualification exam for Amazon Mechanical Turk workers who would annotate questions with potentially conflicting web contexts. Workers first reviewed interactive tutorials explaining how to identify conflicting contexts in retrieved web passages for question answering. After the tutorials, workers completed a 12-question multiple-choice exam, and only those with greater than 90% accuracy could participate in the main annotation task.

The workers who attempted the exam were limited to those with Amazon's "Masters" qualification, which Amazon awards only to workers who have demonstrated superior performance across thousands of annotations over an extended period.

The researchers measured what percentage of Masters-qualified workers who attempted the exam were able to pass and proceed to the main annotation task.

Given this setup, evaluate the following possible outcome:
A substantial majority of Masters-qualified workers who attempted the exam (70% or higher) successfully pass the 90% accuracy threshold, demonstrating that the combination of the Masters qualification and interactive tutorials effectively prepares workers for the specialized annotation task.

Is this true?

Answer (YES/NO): NO